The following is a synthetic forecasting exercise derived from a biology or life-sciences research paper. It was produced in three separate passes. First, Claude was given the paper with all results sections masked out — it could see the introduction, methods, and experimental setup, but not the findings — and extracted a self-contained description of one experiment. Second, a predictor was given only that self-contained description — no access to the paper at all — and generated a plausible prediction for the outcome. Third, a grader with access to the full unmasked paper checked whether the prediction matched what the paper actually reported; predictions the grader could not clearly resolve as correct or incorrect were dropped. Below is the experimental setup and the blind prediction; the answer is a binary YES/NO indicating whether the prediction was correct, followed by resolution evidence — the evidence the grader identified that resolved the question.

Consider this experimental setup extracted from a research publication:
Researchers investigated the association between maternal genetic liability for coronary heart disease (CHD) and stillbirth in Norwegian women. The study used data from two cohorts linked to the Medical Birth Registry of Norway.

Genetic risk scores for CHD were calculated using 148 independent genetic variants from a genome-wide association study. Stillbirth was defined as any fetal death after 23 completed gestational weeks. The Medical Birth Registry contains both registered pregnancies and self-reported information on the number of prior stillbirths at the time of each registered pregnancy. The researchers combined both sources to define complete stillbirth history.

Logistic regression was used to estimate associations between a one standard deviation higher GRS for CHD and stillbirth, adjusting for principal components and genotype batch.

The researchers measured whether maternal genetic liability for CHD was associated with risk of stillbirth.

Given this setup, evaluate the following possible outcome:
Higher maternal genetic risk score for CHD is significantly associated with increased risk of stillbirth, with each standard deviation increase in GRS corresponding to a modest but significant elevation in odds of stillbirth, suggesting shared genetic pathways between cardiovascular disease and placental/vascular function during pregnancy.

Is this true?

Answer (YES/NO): NO